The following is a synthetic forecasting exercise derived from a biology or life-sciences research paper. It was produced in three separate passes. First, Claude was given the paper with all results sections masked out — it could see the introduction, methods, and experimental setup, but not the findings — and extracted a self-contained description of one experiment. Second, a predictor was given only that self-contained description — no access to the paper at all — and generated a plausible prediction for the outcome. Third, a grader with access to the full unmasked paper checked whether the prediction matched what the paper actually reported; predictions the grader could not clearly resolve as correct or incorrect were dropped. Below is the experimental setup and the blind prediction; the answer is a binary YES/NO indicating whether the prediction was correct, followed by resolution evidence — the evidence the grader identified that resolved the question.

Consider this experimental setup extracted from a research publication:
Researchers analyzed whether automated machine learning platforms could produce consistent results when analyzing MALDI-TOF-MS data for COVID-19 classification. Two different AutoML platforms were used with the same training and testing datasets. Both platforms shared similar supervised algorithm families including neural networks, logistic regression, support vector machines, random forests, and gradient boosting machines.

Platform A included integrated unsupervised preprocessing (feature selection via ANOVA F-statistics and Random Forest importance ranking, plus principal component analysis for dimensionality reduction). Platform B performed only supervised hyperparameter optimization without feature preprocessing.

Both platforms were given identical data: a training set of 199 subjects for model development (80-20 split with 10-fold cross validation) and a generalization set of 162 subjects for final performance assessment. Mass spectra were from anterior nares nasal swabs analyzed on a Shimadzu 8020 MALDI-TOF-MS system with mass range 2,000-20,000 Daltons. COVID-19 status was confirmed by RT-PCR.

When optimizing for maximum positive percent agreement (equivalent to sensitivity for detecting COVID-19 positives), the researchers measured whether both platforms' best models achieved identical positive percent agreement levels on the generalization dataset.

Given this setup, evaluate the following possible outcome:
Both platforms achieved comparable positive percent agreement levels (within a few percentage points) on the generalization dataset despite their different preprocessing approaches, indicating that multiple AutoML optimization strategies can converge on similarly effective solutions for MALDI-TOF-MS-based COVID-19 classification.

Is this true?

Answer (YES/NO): YES